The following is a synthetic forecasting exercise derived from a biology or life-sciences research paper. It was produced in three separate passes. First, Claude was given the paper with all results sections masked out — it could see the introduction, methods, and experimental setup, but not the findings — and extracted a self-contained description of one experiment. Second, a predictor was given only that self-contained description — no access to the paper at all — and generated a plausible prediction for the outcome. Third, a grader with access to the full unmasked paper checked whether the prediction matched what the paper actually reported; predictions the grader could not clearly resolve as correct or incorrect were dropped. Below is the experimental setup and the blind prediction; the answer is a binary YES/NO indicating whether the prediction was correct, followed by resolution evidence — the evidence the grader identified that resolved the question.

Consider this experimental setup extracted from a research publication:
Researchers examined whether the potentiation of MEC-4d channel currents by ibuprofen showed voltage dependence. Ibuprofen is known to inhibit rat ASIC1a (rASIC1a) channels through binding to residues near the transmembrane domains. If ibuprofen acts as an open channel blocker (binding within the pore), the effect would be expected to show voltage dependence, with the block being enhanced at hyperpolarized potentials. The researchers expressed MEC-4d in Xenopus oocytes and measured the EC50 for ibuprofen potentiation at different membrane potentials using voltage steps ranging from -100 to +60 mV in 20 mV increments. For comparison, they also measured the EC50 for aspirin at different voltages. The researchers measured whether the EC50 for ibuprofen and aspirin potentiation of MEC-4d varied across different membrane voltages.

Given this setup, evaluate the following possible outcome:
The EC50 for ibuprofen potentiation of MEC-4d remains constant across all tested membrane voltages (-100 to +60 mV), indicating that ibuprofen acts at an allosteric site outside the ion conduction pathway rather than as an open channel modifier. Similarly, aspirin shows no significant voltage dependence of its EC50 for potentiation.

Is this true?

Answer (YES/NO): YES